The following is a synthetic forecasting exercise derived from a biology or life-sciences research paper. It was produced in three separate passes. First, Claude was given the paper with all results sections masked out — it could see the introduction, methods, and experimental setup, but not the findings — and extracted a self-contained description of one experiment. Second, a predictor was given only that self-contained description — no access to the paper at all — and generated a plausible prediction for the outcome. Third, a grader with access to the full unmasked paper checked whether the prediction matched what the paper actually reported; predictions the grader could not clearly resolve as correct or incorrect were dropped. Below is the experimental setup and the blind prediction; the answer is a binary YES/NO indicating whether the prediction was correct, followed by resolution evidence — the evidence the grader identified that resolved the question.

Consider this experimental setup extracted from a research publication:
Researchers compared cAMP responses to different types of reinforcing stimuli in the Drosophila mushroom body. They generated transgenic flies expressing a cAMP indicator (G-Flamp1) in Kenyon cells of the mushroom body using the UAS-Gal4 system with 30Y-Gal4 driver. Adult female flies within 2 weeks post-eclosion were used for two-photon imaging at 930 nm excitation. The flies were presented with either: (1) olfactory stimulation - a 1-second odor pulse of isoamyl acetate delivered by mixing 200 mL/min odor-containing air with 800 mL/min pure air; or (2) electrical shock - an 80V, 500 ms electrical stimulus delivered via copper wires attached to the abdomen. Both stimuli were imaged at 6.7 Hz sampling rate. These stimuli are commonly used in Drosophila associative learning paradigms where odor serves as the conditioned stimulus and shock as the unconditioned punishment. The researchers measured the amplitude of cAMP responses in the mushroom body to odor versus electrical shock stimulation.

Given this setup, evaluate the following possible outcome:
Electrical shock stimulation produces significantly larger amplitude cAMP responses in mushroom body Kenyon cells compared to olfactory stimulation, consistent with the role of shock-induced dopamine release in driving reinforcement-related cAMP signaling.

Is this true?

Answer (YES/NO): NO